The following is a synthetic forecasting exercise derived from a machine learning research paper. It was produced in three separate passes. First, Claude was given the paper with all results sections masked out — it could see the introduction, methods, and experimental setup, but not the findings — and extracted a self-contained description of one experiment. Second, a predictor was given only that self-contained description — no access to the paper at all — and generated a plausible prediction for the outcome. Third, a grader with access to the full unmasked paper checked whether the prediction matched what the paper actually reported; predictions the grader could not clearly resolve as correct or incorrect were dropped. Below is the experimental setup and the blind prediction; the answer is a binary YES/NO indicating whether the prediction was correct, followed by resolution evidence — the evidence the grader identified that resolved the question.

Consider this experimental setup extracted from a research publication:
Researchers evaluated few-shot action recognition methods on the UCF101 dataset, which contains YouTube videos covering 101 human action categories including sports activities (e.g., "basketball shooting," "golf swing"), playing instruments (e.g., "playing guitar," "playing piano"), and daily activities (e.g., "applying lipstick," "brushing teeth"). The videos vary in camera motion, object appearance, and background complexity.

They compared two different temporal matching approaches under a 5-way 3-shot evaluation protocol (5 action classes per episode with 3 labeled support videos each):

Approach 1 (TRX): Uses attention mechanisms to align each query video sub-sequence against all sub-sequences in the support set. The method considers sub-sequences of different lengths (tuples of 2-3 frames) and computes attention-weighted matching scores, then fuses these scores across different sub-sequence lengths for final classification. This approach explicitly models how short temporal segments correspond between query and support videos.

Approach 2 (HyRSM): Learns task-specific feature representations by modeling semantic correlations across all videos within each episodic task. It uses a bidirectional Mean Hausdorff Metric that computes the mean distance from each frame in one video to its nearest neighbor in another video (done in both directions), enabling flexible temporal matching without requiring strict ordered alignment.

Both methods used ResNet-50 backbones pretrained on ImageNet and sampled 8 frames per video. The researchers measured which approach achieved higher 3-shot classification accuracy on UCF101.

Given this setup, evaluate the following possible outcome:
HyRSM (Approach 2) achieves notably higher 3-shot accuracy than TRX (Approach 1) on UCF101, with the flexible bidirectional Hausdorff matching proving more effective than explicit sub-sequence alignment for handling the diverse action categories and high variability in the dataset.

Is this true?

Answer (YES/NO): NO